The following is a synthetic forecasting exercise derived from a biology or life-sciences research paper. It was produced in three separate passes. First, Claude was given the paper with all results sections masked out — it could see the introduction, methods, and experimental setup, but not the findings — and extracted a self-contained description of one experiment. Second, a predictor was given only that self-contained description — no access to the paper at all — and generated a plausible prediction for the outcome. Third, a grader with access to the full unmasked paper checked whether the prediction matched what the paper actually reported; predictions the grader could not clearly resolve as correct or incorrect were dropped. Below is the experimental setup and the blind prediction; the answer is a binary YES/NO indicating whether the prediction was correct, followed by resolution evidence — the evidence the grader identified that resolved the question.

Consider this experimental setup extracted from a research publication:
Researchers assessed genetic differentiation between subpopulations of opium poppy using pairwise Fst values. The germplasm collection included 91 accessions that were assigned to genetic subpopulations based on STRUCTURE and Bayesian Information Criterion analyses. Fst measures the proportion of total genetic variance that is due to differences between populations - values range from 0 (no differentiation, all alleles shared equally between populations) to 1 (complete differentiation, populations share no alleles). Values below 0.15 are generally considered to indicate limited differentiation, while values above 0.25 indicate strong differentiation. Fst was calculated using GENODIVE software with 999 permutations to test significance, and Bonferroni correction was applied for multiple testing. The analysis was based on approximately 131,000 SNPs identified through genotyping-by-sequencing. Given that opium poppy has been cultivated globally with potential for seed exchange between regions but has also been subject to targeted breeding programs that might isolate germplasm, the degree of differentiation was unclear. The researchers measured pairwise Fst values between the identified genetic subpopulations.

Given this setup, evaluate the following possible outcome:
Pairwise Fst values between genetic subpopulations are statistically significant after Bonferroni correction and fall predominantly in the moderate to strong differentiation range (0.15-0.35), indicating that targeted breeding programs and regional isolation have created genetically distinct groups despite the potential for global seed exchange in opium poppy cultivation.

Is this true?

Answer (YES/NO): NO